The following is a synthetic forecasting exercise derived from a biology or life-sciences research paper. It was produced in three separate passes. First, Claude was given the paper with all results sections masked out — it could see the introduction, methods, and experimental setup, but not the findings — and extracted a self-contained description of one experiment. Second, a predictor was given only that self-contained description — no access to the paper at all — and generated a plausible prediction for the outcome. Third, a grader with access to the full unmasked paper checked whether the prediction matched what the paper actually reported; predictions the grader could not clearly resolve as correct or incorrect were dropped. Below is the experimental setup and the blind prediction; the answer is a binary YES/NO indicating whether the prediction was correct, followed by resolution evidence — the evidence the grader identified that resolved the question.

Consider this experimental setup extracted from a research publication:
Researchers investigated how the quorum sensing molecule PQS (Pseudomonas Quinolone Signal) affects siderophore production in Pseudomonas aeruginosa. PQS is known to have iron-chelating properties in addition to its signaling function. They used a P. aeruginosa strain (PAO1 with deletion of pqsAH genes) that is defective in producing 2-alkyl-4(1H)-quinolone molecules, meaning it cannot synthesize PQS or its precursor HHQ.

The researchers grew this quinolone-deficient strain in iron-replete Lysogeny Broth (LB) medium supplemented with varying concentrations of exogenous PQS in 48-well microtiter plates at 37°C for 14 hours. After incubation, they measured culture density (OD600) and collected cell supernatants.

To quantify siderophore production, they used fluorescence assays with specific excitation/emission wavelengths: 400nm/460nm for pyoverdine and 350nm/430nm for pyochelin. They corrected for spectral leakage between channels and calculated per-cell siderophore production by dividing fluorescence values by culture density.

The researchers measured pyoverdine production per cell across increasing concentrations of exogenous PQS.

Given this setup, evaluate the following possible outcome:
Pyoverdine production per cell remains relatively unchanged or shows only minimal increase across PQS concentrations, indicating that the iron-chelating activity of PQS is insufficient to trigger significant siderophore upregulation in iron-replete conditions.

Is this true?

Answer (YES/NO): NO